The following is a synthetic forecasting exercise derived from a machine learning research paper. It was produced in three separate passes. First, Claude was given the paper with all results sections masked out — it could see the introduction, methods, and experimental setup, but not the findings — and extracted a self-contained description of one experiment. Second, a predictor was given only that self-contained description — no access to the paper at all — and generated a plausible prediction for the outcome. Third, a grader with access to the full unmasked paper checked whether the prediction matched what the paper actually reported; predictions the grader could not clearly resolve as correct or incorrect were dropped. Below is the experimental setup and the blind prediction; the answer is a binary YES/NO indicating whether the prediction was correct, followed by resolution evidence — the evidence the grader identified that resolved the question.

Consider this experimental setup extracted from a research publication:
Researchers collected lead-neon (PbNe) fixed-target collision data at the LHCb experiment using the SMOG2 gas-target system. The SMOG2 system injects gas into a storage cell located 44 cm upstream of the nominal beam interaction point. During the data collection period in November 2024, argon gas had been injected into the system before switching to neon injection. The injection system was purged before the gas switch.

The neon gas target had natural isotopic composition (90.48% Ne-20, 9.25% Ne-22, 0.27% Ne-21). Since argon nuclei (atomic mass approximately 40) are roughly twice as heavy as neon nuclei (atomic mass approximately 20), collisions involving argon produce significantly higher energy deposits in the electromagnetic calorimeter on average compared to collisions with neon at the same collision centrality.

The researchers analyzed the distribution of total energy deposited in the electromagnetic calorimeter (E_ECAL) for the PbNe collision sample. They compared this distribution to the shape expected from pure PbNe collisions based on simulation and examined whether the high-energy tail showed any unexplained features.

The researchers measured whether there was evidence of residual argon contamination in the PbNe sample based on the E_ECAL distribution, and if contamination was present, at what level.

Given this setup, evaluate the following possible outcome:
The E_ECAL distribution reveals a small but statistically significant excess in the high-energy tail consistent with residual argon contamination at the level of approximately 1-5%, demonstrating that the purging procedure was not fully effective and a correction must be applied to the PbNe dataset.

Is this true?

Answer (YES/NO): NO